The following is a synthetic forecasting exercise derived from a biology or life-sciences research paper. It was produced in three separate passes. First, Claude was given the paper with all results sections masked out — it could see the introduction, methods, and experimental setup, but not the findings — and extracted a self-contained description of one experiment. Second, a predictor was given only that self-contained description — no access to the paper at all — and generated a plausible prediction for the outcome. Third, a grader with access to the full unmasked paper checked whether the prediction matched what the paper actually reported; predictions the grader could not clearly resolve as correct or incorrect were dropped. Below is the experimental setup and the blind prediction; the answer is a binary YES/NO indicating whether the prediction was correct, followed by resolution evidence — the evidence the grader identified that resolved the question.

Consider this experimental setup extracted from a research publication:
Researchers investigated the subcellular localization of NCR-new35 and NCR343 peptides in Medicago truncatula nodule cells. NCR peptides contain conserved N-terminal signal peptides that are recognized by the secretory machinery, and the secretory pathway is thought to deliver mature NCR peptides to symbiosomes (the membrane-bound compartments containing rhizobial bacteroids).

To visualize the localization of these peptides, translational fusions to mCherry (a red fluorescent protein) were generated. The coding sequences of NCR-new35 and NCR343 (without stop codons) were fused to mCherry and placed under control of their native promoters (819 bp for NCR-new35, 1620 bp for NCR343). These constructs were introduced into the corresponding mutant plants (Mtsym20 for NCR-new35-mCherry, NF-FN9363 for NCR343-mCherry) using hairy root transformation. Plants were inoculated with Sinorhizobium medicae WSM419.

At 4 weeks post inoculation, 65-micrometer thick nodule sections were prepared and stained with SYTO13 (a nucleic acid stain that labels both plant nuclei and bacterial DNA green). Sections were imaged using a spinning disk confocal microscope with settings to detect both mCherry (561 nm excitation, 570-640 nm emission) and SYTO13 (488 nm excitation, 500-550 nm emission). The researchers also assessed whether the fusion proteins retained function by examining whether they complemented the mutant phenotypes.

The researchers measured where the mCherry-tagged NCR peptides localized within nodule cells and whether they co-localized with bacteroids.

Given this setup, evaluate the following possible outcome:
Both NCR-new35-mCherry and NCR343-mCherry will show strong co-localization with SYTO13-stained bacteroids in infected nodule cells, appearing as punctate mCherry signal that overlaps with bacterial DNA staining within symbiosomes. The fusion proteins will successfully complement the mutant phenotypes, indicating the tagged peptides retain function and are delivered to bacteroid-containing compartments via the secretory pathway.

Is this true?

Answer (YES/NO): NO